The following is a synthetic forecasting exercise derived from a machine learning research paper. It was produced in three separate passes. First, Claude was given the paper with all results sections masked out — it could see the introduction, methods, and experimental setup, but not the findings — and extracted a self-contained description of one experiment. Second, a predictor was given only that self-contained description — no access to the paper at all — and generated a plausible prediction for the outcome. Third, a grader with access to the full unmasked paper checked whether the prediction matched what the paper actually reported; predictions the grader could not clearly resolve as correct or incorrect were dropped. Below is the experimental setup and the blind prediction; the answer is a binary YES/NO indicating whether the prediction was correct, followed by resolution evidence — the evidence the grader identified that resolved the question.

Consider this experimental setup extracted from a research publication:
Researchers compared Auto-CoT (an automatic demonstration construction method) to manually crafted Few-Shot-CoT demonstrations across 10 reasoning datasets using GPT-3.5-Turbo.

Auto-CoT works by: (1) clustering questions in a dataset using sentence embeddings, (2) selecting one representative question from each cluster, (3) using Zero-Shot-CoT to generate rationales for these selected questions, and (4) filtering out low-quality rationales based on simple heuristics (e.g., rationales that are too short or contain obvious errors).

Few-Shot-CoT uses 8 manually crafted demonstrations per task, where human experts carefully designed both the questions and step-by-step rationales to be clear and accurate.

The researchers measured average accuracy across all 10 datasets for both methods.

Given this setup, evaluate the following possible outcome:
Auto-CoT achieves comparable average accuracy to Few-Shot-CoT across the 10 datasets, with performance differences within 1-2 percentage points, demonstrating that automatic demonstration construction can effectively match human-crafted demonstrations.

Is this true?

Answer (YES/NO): YES